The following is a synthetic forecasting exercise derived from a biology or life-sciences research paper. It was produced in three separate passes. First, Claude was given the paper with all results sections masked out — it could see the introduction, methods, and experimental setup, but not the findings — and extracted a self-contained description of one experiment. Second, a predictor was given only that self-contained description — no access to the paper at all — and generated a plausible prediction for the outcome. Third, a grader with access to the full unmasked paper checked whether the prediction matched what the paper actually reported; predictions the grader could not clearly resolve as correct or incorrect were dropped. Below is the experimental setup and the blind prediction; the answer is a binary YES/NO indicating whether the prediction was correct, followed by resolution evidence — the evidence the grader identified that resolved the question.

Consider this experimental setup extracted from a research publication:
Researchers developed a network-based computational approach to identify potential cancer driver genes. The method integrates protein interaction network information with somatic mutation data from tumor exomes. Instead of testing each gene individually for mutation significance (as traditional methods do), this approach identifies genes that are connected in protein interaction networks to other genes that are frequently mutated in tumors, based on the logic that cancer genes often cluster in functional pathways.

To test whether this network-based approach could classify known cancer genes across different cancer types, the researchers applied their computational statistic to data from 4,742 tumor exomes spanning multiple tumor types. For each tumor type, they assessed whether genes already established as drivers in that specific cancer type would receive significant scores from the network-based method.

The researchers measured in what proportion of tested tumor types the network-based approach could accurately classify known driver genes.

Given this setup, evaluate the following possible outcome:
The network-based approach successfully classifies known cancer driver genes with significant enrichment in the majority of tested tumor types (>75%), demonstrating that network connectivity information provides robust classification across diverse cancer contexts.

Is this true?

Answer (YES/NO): NO